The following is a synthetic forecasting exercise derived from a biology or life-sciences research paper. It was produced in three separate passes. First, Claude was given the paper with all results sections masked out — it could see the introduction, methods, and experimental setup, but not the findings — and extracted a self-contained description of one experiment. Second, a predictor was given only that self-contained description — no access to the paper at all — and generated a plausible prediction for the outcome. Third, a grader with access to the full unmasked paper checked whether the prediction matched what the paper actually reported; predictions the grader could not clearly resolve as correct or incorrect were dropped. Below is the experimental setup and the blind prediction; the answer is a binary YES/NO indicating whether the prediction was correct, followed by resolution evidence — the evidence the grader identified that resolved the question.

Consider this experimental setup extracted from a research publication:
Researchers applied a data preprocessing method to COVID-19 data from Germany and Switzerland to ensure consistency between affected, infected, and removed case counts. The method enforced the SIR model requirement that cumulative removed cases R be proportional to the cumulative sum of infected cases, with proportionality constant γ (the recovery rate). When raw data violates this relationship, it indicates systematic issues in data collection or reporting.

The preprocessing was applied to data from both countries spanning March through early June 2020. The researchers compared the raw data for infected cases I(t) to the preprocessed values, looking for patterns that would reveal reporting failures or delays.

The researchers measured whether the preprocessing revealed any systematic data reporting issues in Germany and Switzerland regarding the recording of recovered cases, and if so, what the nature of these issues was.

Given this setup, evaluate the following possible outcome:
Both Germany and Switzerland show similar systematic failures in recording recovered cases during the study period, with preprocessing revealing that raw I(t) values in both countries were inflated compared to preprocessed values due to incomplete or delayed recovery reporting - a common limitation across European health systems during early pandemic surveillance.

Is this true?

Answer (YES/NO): NO